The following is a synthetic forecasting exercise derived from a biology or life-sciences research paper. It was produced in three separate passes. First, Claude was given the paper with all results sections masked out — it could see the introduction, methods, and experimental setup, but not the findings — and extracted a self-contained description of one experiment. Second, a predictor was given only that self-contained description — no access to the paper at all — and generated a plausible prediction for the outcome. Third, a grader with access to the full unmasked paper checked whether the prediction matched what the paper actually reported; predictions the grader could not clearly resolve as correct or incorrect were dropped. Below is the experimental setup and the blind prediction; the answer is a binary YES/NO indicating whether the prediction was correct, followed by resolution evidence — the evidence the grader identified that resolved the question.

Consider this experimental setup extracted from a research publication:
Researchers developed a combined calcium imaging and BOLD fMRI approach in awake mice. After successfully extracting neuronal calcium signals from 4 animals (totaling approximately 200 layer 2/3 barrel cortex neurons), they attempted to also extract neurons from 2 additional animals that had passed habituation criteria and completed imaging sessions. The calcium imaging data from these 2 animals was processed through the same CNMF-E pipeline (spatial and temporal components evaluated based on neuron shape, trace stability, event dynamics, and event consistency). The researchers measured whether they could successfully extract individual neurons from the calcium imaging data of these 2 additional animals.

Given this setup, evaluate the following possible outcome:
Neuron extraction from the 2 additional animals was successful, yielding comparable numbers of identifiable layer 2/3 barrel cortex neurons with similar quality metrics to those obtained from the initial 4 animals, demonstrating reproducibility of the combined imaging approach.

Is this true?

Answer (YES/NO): NO